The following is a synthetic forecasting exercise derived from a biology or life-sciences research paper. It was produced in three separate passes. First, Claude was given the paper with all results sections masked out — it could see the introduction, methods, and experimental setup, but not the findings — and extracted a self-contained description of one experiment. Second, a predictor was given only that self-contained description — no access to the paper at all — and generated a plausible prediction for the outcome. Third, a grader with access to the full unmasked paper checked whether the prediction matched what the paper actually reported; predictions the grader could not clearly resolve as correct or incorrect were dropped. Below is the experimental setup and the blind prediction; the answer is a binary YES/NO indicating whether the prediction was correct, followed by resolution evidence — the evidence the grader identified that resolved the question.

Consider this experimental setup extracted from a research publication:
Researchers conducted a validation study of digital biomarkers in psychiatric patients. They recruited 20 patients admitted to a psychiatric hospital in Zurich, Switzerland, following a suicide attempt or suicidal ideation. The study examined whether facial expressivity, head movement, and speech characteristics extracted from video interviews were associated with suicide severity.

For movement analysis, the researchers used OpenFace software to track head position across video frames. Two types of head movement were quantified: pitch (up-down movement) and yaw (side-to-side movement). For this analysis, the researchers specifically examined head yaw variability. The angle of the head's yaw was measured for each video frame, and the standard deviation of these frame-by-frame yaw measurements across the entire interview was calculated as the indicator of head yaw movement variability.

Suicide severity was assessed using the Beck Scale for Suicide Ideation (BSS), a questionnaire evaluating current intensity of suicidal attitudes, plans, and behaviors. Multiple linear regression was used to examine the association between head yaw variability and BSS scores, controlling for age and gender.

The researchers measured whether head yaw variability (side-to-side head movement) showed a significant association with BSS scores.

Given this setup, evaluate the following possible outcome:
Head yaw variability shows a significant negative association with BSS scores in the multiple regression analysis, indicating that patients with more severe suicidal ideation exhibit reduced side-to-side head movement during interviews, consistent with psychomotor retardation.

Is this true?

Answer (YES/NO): NO